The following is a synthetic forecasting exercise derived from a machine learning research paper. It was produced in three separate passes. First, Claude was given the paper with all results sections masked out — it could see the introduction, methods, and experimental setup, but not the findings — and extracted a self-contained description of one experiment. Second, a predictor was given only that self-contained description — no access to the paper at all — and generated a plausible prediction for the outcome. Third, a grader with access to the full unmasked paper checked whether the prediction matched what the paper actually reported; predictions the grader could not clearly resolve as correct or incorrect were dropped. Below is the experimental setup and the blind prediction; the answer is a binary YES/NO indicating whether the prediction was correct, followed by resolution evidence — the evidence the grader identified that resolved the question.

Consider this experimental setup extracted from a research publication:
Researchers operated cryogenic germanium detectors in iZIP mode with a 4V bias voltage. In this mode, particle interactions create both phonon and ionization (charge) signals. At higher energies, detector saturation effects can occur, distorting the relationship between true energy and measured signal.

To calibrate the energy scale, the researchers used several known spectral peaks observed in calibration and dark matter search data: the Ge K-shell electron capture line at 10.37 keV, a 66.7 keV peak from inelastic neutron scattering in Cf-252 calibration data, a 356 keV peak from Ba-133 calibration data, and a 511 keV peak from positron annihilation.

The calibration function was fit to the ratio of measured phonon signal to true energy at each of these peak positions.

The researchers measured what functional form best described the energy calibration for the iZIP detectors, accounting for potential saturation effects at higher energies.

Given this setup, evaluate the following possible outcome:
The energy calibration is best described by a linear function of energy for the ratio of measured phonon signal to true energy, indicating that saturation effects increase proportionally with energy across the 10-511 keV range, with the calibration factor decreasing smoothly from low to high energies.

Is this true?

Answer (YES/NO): NO